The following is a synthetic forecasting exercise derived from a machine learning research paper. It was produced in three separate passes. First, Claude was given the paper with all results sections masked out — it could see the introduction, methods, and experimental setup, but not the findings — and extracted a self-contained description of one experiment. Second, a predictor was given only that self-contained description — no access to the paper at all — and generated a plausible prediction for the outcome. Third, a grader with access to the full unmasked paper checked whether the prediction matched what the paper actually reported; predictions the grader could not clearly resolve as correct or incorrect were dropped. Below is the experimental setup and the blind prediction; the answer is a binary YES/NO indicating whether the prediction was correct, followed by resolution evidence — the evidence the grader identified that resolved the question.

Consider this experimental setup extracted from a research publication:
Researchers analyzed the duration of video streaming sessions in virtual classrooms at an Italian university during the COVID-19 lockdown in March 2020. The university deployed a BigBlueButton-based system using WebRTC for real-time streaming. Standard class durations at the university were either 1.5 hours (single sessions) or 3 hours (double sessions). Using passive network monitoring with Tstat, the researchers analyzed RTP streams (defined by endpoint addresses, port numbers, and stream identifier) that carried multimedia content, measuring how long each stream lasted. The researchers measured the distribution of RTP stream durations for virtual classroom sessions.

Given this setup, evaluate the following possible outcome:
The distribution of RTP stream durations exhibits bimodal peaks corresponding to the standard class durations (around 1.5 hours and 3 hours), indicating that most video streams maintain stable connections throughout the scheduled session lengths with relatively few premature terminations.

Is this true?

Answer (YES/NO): NO